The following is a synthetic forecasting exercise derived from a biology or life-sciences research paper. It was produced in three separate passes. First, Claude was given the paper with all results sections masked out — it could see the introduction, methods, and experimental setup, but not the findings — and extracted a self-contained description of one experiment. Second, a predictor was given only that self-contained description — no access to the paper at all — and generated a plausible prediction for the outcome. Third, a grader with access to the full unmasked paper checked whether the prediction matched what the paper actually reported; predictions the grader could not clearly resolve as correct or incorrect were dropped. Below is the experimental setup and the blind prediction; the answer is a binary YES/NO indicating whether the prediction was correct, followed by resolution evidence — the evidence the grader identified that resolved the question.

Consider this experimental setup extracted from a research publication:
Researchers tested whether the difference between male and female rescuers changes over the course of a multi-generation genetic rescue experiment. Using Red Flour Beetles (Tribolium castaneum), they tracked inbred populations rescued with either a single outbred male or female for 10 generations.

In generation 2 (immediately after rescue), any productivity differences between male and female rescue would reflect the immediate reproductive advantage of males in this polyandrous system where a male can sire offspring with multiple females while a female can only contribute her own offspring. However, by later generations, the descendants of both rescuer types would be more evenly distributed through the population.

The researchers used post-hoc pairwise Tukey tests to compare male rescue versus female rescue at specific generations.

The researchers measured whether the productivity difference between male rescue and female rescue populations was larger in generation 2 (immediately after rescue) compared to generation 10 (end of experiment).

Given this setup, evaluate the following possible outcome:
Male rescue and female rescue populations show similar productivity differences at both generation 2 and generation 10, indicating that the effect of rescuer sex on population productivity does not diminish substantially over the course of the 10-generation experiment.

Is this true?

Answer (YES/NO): YES